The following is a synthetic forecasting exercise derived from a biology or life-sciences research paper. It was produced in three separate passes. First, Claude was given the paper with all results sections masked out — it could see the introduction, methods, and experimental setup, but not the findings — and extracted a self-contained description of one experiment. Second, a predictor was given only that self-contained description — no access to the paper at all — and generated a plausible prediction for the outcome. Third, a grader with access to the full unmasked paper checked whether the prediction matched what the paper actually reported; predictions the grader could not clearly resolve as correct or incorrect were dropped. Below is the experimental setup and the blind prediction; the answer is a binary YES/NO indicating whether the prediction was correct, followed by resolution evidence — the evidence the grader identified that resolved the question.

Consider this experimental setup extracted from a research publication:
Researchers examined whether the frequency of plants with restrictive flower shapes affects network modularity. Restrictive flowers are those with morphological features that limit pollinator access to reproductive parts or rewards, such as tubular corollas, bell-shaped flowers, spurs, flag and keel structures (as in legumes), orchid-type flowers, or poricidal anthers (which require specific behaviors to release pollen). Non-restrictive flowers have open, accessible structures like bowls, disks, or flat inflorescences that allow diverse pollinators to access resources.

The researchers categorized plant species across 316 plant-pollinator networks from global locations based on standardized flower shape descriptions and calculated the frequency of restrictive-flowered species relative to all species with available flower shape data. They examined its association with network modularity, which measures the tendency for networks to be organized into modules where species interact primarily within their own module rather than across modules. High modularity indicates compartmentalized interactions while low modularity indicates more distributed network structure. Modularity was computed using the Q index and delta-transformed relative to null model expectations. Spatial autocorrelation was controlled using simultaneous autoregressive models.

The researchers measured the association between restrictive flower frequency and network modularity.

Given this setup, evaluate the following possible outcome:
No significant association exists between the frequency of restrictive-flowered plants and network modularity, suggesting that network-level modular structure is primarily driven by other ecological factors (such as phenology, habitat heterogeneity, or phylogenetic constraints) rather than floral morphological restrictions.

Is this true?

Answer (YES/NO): NO